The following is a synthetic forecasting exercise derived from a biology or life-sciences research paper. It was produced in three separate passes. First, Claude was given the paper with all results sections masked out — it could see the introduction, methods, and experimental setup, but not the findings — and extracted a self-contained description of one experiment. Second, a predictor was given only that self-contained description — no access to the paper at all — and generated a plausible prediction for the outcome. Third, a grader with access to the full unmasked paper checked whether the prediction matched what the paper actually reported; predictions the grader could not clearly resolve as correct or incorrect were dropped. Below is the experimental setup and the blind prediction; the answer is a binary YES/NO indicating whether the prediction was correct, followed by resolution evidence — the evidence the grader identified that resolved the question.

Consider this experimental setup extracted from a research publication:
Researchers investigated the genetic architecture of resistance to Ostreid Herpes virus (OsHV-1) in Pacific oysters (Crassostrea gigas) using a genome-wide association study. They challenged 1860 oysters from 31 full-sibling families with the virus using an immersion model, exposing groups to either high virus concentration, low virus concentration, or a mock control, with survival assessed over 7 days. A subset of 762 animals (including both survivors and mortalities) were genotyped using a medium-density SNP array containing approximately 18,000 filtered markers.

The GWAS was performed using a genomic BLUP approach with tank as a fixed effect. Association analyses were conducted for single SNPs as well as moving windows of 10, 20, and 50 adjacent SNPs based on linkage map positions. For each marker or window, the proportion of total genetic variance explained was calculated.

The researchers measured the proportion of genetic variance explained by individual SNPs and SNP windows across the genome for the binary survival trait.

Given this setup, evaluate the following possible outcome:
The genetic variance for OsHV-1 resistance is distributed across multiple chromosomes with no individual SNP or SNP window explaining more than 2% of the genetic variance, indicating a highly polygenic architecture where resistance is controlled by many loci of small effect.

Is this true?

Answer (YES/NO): YES